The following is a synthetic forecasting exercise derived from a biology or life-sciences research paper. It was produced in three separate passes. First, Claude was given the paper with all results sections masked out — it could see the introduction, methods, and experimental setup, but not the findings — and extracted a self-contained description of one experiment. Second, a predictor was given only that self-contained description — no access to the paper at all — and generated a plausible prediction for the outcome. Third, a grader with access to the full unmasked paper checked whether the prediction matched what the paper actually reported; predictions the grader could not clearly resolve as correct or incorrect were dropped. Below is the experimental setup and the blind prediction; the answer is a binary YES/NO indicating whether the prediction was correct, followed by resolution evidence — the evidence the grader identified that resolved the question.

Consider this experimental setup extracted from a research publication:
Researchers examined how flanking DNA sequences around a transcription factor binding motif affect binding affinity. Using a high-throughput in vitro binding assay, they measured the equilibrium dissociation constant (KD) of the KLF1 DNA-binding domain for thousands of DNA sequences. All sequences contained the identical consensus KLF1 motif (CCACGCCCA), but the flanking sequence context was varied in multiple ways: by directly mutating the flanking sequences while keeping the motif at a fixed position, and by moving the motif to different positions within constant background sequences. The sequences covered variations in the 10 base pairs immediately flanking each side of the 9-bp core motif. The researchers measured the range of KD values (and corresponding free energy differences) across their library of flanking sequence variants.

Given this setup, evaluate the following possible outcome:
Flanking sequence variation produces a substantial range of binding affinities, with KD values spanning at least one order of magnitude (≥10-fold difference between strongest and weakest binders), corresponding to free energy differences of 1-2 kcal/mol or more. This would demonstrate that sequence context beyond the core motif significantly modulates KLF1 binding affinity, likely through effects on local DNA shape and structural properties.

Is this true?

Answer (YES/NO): NO